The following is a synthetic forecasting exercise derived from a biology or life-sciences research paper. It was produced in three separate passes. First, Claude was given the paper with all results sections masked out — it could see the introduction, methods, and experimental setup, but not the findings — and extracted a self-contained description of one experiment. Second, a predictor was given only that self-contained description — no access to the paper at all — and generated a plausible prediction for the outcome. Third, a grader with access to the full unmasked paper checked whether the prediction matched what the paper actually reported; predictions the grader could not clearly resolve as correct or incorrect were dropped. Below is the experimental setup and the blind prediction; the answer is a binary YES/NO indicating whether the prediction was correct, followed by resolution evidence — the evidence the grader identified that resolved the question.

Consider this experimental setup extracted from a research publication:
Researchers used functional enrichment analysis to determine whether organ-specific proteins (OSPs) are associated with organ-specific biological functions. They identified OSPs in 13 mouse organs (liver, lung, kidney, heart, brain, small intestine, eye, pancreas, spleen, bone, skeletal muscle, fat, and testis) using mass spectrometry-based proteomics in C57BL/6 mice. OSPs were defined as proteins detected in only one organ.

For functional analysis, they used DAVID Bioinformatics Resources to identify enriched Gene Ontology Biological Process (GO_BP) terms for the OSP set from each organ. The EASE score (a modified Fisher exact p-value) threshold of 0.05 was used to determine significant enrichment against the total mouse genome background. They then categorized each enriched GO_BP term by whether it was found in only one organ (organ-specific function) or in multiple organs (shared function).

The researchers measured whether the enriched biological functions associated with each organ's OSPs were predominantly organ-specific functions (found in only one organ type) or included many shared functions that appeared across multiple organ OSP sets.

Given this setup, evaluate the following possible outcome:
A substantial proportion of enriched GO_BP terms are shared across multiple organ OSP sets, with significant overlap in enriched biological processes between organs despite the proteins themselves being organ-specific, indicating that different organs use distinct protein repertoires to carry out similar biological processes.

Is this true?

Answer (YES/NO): NO